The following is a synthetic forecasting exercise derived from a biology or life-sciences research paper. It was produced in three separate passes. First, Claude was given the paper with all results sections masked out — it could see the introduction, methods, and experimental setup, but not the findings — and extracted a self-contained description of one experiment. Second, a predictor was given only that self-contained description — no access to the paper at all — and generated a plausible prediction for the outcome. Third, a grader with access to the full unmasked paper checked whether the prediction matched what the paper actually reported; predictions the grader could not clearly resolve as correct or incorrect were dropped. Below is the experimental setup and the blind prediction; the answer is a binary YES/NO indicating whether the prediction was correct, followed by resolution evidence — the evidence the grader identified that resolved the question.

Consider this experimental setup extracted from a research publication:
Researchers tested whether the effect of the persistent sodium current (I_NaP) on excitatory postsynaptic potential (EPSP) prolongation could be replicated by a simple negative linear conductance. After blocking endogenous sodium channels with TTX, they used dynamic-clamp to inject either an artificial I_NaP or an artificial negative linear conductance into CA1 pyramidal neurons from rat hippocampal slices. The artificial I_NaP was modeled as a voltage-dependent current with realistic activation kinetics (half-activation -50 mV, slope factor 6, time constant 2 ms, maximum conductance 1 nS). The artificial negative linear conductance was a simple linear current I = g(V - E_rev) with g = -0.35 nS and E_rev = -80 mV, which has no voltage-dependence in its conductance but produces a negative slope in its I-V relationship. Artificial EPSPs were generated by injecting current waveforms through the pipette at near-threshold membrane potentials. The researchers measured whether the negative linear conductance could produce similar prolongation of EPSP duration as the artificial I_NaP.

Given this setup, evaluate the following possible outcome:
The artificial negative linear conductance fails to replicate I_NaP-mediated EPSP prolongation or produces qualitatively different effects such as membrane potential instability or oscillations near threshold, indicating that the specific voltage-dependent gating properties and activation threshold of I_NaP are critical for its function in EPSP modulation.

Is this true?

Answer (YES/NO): NO